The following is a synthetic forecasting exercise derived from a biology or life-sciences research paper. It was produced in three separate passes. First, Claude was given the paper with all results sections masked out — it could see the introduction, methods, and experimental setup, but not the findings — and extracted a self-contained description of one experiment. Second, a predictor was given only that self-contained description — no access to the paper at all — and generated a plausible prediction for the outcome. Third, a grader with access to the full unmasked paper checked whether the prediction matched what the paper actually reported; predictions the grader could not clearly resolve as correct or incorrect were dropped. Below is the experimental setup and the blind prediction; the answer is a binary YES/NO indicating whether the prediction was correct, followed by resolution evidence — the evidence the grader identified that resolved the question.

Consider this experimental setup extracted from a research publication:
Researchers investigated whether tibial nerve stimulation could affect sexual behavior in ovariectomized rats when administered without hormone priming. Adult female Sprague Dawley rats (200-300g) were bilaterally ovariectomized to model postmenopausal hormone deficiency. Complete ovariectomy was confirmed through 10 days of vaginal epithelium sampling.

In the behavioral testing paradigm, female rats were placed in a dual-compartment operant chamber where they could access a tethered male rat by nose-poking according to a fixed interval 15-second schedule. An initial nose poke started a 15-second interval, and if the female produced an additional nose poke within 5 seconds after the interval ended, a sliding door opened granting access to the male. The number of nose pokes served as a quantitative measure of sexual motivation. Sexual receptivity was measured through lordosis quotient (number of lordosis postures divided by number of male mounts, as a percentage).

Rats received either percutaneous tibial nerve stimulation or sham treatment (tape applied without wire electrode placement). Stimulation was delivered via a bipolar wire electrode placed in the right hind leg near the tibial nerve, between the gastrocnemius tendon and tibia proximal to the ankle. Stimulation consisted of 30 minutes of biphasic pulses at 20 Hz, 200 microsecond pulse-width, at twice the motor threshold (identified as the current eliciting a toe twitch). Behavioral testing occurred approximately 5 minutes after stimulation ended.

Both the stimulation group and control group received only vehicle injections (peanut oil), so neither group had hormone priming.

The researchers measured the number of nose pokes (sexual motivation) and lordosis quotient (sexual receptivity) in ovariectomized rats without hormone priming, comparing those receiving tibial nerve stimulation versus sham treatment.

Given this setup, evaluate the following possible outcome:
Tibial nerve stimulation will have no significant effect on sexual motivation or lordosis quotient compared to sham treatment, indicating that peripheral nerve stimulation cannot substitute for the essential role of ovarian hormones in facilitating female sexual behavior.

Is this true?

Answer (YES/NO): YES